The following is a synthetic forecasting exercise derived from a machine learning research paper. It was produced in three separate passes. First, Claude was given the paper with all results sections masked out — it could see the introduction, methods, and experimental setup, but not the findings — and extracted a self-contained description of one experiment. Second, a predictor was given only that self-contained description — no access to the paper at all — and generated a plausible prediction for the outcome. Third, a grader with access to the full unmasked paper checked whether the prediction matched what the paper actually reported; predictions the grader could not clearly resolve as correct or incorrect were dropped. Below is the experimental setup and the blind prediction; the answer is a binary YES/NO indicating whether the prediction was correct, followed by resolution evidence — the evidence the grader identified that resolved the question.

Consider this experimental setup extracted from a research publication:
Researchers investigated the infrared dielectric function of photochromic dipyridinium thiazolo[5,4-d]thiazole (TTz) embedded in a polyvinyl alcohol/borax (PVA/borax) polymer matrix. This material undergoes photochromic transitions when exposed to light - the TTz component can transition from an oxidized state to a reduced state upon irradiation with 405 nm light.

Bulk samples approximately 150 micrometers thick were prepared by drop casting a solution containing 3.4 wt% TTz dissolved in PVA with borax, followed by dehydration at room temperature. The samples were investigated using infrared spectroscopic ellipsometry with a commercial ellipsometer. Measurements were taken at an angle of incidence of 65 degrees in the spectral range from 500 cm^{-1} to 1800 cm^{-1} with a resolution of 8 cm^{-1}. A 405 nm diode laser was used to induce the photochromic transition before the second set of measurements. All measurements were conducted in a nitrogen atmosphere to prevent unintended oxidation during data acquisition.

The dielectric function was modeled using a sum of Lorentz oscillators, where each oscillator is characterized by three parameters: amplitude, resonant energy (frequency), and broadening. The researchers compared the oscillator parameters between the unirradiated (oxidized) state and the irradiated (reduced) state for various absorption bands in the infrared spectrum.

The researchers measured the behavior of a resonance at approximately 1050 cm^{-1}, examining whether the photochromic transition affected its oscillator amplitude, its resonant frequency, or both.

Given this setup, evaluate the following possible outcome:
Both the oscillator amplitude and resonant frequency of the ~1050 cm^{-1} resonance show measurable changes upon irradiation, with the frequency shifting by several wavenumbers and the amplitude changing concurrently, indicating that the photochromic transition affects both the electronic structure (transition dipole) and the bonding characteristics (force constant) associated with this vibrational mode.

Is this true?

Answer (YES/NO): NO